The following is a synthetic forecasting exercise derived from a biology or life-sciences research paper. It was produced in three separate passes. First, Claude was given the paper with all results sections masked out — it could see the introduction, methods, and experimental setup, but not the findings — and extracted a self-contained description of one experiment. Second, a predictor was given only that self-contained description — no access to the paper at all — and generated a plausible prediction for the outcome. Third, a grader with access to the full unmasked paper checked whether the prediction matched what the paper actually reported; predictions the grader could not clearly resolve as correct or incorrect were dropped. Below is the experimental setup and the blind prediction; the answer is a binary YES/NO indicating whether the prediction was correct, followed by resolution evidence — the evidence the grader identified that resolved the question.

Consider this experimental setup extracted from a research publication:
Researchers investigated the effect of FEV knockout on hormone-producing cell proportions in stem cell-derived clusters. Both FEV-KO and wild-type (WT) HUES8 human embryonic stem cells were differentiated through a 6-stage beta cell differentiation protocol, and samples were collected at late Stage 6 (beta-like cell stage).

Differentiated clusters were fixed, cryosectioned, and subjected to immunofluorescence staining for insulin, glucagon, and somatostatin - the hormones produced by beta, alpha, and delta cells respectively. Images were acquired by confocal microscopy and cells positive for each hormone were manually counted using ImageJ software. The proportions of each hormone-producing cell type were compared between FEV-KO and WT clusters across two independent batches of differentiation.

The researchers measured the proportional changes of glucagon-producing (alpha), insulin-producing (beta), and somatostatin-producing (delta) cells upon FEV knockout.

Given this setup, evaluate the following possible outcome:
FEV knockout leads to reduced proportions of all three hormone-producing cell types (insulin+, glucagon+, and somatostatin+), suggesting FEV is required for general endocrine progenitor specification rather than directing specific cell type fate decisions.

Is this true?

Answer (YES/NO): NO